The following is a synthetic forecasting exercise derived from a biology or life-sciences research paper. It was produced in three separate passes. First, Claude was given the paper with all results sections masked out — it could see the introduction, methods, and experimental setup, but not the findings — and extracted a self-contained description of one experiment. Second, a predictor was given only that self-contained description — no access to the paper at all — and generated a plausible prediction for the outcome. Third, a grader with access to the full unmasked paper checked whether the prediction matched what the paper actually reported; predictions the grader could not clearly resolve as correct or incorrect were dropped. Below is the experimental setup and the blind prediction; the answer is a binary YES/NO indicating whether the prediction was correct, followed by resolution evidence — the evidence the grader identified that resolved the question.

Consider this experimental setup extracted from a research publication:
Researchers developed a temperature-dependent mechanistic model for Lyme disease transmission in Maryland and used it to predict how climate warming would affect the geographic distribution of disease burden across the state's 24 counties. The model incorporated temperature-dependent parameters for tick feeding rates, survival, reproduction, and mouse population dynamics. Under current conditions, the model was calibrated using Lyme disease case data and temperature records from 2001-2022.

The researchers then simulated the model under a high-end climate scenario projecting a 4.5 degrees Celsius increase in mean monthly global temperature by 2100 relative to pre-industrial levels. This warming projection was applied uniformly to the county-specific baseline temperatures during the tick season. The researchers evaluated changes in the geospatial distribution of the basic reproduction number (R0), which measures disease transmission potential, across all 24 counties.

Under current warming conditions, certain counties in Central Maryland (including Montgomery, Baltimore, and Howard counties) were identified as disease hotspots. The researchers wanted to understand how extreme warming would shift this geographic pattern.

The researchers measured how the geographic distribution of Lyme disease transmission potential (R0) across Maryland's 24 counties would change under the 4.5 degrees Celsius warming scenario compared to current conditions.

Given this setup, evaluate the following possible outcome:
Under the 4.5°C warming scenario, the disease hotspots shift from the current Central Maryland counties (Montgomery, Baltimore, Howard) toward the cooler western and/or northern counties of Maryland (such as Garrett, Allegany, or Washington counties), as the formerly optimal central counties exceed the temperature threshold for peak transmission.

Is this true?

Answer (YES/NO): YES